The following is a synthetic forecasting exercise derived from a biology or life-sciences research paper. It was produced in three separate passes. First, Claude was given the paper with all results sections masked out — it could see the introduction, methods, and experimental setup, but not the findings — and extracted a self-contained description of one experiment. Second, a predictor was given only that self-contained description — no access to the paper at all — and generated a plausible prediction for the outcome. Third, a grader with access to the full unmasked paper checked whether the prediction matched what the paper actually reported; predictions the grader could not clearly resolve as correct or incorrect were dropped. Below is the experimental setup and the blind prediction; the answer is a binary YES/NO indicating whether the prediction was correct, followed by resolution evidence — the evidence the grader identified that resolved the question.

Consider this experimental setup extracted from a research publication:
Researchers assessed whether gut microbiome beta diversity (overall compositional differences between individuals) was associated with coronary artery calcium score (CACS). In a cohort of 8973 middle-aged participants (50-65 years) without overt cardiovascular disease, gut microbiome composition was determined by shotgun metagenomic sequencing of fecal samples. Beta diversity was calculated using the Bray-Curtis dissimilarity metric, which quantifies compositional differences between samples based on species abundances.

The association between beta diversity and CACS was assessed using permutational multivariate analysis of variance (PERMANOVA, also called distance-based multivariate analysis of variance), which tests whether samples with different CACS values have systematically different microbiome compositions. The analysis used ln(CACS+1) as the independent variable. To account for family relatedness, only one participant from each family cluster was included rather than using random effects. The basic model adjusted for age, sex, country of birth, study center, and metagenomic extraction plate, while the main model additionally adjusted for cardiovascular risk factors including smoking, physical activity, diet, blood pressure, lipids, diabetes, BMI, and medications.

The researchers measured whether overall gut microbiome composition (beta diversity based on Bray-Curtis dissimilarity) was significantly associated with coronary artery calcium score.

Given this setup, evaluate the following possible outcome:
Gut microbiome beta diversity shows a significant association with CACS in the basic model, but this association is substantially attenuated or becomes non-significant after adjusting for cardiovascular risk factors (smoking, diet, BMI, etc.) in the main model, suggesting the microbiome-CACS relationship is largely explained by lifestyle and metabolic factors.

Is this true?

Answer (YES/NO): NO